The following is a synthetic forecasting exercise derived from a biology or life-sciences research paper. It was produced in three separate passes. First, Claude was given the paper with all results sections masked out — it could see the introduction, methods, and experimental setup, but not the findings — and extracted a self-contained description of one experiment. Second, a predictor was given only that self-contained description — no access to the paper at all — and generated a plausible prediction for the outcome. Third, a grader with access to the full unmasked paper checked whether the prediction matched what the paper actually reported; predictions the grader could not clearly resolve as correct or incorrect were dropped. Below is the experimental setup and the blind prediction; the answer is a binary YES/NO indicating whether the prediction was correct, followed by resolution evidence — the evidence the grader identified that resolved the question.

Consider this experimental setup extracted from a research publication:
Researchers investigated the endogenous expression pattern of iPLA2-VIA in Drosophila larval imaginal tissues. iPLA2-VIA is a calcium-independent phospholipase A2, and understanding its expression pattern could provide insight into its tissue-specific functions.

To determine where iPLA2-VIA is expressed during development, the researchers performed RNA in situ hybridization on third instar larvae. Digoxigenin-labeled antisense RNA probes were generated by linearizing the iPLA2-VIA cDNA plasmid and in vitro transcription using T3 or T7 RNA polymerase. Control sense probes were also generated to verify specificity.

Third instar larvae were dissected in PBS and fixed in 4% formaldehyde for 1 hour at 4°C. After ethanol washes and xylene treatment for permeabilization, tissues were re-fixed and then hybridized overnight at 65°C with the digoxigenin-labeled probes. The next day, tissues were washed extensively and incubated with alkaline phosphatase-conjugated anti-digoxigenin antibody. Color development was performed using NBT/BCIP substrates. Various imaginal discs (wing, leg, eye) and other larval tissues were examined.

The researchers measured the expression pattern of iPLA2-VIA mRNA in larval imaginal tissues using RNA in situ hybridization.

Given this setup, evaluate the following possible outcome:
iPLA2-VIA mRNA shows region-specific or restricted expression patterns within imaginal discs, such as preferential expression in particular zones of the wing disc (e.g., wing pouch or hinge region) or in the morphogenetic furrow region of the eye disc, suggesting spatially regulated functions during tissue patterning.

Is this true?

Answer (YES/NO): NO